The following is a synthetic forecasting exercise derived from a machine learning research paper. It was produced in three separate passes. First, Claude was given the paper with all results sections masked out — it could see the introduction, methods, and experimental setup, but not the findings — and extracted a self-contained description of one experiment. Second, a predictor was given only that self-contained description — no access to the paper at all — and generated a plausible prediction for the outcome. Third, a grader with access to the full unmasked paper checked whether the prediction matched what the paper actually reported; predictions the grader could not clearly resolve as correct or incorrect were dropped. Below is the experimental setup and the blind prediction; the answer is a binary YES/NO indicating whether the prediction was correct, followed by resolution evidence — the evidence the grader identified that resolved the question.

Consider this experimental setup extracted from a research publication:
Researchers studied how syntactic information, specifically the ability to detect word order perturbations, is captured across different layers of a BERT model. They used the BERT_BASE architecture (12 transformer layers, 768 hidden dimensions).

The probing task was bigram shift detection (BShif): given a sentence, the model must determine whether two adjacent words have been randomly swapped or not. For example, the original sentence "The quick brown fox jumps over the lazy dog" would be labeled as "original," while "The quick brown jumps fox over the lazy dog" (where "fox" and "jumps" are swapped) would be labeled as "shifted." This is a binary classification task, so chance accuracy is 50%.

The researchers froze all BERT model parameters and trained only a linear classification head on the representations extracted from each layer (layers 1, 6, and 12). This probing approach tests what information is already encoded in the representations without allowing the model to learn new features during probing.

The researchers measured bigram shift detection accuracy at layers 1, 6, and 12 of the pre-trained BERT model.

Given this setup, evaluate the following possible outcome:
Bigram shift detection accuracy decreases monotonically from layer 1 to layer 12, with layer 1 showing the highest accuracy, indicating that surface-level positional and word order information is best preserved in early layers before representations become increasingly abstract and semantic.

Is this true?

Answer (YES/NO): NO